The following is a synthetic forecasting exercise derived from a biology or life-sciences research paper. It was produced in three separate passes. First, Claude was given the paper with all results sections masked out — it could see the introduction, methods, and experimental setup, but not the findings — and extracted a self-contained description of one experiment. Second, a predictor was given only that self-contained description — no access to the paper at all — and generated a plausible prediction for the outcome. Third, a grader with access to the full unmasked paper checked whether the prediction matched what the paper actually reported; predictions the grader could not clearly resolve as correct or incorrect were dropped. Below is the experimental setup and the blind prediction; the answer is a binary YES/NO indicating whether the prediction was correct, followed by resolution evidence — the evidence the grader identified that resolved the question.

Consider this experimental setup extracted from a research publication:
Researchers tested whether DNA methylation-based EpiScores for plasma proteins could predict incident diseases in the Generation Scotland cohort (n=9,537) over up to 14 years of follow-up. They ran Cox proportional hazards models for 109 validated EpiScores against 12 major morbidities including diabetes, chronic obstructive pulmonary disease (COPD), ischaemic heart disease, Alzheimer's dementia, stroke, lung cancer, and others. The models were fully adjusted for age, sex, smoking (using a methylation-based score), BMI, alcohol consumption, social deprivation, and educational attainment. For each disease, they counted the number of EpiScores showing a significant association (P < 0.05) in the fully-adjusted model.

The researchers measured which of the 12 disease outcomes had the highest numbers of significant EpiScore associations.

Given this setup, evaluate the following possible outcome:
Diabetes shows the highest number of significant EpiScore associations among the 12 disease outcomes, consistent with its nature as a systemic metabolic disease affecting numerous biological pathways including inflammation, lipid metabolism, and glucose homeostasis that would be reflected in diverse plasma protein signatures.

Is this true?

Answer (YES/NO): NO